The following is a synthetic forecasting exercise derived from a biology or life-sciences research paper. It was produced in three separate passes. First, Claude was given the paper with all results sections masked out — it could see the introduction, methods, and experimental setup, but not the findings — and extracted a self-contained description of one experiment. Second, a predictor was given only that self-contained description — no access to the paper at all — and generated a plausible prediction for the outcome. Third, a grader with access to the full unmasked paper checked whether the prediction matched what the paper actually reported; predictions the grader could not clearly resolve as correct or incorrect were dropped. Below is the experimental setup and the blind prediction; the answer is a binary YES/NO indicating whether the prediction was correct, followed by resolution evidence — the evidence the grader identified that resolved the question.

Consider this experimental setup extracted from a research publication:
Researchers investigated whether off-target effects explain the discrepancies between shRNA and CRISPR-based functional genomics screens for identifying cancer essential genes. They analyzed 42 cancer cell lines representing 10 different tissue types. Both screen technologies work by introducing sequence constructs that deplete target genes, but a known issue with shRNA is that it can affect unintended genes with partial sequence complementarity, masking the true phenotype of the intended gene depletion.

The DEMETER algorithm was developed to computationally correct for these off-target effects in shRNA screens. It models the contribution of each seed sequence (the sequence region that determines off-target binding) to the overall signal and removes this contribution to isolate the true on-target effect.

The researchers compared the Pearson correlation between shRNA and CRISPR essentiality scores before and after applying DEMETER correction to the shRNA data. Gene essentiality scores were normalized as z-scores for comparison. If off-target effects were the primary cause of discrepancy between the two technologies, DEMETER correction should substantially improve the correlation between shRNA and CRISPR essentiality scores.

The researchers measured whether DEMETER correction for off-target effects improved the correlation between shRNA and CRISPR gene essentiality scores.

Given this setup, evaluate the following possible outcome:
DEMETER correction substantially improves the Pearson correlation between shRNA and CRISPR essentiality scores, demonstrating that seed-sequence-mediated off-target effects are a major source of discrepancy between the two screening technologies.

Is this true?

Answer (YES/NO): NO